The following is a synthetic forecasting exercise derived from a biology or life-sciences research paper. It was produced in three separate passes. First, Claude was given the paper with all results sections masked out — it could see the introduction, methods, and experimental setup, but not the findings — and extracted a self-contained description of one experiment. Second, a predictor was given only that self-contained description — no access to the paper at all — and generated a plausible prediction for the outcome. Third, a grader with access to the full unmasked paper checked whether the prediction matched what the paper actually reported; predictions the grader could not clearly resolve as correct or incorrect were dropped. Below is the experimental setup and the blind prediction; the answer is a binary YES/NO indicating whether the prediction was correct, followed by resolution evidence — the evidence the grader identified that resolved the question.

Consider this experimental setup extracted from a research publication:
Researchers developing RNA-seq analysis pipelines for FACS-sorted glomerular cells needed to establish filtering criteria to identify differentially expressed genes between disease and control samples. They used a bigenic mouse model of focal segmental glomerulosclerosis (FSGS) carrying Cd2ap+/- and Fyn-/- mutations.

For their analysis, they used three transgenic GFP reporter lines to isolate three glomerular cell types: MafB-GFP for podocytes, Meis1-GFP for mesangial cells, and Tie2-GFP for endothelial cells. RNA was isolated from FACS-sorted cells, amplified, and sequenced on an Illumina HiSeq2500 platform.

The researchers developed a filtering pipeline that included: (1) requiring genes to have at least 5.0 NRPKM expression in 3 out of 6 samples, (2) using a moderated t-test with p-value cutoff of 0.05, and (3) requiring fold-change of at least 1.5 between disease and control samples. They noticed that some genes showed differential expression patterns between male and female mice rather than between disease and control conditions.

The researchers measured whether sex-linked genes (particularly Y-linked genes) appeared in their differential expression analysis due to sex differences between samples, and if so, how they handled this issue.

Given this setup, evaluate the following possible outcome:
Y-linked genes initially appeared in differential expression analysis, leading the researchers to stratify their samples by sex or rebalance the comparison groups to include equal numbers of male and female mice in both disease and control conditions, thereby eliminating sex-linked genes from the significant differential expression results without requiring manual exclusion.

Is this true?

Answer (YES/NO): NO